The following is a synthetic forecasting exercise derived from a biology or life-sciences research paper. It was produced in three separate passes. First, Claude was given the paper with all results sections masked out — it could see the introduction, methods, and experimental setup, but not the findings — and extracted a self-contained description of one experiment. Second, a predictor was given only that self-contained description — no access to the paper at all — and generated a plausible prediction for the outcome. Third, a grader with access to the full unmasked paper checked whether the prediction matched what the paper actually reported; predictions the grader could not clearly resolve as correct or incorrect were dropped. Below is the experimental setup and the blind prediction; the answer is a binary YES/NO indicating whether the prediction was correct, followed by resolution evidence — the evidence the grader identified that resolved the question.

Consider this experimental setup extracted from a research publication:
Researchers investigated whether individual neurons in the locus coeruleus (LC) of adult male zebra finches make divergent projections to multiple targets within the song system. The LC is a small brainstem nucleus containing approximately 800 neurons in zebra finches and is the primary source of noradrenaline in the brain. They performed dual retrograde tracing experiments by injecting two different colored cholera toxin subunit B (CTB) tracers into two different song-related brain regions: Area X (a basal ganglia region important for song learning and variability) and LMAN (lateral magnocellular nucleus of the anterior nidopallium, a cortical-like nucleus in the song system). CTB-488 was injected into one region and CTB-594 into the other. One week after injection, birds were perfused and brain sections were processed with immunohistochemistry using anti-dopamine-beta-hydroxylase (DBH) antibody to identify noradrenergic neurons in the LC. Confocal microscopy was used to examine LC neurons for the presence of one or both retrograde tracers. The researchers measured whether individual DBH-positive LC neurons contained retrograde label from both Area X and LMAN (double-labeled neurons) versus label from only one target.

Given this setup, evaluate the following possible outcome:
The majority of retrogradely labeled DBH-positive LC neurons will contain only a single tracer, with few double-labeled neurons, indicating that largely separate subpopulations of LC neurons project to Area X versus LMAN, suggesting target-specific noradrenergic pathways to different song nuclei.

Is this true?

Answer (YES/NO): NO